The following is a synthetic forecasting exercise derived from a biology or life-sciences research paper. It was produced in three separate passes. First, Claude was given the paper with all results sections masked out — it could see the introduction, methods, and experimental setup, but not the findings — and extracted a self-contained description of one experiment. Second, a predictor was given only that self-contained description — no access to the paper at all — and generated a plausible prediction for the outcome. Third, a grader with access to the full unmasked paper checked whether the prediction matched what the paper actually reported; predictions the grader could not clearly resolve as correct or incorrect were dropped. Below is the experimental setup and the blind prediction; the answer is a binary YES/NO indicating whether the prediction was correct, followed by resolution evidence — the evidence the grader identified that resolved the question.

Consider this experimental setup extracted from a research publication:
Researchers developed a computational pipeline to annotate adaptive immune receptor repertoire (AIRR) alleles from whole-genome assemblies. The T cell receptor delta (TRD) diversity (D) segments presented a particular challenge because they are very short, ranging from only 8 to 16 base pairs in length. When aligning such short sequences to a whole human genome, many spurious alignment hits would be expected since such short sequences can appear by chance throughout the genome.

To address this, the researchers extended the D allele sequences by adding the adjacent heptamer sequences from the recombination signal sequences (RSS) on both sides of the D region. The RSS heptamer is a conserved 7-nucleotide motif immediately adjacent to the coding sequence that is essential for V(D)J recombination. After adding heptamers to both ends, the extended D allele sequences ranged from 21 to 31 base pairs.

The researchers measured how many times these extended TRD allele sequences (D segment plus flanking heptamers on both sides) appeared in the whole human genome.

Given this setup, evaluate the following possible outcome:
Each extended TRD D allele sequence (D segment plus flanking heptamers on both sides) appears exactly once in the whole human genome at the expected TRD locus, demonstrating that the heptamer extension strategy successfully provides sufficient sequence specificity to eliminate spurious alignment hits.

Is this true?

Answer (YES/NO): NO